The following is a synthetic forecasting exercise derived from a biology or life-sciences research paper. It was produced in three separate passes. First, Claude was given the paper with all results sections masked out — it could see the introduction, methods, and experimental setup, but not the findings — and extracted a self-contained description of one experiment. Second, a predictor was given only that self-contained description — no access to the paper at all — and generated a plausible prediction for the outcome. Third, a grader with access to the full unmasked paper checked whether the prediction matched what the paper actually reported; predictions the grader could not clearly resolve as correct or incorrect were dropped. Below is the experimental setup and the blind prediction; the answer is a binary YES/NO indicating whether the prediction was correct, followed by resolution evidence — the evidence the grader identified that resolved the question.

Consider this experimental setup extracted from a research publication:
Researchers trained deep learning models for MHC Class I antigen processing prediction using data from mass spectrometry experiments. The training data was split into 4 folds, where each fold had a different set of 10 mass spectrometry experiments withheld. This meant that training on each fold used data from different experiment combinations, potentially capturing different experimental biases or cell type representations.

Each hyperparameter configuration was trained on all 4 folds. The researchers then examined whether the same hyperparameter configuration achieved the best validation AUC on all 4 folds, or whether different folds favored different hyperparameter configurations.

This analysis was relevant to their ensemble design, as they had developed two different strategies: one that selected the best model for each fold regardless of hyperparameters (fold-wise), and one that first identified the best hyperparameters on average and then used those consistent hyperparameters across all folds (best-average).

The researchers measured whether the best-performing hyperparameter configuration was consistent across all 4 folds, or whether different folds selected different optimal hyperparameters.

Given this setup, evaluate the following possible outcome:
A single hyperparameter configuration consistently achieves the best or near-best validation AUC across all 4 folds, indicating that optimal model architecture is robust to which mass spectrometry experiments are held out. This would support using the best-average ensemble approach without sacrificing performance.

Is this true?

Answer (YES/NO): NO